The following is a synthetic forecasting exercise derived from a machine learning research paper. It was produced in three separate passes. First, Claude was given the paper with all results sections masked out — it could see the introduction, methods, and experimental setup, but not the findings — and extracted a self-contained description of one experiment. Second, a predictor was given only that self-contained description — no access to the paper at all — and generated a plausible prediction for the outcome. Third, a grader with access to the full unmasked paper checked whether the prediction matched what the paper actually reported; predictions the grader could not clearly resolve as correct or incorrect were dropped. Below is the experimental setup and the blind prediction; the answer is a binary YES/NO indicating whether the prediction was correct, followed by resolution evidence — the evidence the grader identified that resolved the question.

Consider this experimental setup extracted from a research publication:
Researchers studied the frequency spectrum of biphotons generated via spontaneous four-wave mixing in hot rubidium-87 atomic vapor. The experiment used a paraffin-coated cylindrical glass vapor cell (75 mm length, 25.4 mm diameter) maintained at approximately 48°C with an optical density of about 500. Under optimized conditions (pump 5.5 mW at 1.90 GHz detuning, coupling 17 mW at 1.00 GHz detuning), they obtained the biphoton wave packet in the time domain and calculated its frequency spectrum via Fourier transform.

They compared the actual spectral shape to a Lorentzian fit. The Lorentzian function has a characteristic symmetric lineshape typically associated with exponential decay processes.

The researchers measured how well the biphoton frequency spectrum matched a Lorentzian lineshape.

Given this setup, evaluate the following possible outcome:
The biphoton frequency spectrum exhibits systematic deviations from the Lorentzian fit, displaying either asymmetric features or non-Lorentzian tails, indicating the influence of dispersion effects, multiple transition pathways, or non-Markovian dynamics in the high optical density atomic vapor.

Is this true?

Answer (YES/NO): YES